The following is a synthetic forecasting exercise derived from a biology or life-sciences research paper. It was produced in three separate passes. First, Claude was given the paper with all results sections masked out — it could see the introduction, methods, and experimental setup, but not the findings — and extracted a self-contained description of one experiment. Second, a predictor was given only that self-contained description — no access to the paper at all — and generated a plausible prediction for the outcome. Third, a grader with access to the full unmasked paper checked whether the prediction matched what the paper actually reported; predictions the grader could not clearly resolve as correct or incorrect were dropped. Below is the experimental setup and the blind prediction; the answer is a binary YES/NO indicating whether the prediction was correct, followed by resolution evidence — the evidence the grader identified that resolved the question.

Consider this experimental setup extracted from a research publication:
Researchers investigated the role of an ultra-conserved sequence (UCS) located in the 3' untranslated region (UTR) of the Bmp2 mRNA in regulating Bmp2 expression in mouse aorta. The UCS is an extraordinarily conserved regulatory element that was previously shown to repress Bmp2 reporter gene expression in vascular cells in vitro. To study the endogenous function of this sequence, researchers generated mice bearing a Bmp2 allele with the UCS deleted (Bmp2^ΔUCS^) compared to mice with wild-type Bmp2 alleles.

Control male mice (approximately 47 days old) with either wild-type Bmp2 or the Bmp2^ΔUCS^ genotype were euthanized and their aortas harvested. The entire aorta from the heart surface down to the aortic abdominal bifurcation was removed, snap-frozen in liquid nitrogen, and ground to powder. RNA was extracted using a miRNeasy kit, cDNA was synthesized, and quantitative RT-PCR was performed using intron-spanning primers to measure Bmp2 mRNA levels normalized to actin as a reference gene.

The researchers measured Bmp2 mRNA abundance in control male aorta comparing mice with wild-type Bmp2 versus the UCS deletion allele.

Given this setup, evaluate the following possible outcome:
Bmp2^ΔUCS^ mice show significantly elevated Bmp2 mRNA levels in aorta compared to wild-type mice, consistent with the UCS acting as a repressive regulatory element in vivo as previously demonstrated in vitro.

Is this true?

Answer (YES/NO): YES